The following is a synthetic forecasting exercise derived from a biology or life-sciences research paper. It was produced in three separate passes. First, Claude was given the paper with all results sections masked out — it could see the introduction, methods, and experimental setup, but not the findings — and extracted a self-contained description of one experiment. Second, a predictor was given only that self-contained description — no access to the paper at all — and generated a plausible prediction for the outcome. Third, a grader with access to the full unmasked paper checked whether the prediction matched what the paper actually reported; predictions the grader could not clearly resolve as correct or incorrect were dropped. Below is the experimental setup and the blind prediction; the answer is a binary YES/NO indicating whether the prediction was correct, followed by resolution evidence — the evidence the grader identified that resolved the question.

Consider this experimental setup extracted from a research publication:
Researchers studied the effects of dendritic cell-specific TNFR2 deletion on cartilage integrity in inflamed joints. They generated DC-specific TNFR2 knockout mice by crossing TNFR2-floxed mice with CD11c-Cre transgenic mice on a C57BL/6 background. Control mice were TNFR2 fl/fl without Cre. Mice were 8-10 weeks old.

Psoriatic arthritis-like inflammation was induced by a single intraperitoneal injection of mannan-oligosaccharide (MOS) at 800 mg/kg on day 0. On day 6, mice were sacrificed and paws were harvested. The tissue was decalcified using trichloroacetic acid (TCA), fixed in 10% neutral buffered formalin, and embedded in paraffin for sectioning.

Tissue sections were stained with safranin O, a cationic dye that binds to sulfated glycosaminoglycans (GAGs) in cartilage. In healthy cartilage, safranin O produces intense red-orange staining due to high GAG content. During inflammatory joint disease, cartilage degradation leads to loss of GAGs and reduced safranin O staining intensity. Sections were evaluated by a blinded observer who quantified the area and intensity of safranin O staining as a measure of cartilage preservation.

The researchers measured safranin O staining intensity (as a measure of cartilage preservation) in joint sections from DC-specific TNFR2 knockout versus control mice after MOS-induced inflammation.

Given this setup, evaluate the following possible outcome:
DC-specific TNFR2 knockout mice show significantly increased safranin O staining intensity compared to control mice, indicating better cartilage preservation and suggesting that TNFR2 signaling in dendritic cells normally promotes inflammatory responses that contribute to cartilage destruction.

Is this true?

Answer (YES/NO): YES